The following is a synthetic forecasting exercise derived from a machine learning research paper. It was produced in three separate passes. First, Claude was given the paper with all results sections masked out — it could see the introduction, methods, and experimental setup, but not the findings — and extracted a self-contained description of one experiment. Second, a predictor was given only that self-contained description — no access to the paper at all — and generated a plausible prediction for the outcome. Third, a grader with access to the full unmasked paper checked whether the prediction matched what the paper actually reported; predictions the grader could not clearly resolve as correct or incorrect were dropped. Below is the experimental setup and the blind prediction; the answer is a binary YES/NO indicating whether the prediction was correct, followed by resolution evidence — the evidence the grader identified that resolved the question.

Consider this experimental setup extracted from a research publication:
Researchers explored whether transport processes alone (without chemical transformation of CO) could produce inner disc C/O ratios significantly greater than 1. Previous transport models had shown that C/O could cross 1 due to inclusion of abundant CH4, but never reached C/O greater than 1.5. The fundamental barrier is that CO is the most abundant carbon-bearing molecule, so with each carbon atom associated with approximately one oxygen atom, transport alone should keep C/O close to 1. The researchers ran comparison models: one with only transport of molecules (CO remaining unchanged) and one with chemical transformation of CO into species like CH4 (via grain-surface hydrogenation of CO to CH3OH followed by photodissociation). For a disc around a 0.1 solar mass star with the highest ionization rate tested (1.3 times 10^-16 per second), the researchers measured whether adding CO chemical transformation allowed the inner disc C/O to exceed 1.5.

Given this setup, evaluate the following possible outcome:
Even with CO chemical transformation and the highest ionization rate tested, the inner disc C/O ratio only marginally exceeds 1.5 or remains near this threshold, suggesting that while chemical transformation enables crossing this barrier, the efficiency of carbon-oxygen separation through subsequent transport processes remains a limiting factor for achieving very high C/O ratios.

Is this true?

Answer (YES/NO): NO